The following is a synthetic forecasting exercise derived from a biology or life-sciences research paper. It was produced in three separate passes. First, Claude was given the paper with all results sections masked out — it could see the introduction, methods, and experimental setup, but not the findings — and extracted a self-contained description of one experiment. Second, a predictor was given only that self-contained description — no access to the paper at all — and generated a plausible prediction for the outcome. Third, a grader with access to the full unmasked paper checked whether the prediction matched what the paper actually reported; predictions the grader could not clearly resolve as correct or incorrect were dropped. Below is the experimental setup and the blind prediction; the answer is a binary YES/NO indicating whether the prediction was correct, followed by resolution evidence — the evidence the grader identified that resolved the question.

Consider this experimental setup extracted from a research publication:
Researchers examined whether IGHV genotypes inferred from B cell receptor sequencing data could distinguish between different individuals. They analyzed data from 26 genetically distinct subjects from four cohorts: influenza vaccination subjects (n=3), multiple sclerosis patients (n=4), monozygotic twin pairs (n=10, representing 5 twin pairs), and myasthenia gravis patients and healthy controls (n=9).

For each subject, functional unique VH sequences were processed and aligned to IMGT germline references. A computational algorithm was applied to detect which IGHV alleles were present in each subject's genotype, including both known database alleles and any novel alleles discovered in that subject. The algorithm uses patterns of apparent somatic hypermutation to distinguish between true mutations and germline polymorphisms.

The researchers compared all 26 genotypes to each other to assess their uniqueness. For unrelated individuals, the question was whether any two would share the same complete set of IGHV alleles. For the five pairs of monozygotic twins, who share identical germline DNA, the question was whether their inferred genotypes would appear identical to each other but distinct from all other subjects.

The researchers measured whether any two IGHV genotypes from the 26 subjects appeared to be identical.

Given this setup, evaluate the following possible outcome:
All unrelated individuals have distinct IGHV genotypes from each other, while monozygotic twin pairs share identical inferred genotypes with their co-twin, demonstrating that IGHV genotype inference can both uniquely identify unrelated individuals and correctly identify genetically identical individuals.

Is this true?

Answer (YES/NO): NO